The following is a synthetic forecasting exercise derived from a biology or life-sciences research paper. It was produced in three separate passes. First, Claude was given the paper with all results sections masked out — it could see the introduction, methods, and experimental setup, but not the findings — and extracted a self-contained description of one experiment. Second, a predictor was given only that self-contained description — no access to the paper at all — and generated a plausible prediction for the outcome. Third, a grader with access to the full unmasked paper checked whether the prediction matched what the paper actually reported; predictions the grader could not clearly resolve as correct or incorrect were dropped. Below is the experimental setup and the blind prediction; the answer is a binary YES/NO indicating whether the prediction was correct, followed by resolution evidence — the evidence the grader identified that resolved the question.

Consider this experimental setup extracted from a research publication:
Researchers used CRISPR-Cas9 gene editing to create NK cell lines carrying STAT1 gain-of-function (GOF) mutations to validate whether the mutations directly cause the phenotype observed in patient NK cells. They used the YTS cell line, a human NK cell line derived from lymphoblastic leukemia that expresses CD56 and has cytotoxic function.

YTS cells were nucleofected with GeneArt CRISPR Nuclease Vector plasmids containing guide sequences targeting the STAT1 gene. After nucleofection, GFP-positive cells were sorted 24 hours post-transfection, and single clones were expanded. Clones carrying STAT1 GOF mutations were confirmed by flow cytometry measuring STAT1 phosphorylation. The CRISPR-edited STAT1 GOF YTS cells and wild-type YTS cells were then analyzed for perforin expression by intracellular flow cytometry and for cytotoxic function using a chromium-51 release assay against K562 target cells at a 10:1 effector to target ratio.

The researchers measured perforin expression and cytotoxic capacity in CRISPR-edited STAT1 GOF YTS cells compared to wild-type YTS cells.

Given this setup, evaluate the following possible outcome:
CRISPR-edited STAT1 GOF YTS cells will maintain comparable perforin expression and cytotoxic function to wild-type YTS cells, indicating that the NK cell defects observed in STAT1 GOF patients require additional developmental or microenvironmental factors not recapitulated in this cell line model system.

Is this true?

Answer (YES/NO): NO